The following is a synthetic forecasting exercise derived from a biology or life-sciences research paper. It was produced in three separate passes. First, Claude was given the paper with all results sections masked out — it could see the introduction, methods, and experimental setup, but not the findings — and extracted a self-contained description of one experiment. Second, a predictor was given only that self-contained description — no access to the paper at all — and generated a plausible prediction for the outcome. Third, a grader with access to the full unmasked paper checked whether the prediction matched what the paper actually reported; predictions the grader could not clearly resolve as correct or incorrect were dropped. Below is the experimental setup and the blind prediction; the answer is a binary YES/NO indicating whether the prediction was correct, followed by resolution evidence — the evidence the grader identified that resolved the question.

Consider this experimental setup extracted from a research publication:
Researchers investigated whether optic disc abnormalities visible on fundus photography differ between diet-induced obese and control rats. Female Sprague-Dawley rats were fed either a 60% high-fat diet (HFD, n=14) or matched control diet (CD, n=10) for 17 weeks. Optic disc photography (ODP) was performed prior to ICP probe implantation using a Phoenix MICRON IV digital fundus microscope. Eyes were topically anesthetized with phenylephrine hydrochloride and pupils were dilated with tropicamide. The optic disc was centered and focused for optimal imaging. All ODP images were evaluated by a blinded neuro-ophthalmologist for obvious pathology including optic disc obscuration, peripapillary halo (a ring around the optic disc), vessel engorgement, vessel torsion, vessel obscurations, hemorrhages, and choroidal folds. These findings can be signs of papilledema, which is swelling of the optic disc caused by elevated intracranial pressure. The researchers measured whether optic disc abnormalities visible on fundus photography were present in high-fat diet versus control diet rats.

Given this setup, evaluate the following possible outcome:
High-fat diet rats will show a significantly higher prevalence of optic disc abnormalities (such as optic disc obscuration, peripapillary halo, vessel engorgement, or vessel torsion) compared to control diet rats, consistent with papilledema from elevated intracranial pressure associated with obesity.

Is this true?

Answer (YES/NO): NO